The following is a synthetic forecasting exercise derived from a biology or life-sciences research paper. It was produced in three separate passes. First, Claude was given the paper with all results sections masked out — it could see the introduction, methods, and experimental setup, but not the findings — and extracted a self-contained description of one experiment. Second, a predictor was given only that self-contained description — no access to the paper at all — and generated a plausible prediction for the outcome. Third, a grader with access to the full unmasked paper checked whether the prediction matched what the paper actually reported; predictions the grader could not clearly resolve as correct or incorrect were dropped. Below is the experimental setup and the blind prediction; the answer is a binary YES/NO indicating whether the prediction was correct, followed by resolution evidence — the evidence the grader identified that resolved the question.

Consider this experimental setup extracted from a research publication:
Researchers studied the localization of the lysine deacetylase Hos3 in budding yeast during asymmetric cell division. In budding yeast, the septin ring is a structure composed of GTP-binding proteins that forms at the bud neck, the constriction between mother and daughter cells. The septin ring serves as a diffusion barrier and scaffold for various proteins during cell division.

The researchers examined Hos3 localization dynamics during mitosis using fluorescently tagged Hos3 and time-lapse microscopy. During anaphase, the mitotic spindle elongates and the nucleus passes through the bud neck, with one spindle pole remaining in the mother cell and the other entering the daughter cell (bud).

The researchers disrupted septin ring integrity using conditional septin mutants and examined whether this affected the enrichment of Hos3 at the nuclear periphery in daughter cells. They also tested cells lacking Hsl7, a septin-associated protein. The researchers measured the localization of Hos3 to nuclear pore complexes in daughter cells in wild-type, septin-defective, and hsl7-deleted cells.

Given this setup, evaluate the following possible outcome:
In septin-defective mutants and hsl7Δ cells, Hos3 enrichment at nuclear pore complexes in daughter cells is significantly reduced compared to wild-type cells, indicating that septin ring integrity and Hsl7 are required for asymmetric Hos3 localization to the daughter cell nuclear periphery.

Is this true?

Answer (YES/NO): NO